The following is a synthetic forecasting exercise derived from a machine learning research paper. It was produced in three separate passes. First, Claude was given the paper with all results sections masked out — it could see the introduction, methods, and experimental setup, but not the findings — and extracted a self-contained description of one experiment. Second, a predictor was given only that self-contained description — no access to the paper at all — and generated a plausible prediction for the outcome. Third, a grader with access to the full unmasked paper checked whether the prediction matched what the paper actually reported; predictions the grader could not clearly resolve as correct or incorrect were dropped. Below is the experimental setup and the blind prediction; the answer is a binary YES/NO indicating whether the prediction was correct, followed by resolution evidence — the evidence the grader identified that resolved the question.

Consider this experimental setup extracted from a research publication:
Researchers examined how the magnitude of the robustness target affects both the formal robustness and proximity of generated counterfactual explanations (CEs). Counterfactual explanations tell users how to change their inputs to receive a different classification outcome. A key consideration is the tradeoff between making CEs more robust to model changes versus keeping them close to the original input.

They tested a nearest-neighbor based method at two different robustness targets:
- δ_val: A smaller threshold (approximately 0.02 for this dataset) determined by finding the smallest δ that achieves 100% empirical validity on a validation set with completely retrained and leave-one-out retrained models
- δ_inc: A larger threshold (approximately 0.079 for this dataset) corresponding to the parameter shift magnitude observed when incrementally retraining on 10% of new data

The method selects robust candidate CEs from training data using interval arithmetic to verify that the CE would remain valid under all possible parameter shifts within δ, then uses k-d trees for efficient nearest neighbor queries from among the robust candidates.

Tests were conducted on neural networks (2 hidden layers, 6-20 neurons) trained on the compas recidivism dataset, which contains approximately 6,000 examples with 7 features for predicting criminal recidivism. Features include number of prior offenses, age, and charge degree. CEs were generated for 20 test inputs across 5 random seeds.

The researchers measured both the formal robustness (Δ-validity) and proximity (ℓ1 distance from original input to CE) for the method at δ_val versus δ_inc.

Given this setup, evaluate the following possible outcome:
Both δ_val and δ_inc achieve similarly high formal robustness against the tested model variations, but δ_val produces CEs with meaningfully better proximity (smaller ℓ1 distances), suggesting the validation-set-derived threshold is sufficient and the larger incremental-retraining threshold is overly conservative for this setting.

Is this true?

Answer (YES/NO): NO